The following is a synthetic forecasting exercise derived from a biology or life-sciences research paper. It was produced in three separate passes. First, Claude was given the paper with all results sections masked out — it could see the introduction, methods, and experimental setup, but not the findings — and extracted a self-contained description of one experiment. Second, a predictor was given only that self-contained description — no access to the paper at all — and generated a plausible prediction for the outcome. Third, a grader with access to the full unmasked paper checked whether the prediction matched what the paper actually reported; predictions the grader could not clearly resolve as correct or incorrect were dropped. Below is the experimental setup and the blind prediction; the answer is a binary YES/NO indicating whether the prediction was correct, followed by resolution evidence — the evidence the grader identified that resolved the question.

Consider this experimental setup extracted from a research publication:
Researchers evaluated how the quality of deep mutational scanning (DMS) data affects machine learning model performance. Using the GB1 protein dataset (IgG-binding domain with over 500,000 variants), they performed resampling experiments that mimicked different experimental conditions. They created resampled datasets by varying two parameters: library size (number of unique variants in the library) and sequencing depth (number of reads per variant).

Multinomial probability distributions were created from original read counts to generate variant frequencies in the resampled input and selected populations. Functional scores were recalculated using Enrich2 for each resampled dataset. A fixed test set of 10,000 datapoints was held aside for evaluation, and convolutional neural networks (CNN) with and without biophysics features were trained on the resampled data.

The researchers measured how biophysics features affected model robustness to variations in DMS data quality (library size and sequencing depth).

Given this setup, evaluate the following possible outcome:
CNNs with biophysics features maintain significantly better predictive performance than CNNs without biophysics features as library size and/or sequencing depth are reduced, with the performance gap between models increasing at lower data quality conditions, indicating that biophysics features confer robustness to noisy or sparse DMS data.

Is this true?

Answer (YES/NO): YES